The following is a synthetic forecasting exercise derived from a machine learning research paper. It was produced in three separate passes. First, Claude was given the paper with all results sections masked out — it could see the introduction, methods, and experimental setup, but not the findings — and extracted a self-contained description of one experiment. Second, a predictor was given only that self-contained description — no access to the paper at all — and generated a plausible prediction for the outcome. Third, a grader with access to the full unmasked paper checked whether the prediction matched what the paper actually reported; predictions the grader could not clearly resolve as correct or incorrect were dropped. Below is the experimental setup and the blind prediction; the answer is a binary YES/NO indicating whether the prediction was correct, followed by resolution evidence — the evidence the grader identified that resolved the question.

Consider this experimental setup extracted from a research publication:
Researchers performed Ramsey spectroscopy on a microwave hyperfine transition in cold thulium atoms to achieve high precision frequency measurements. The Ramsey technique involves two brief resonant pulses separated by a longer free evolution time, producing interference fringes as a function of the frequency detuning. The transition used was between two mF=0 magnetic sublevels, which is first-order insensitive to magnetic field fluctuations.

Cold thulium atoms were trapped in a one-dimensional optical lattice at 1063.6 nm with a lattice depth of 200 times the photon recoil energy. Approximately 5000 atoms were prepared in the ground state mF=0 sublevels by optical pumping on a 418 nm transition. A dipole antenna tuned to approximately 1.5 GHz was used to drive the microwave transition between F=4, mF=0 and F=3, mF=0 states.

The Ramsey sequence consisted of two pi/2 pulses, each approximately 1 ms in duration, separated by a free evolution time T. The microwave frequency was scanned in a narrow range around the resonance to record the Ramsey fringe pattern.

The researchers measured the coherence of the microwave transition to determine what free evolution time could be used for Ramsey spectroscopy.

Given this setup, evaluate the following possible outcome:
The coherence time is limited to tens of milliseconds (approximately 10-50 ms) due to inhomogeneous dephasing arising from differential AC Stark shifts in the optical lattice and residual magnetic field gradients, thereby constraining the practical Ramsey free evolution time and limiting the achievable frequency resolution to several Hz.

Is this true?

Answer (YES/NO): NO